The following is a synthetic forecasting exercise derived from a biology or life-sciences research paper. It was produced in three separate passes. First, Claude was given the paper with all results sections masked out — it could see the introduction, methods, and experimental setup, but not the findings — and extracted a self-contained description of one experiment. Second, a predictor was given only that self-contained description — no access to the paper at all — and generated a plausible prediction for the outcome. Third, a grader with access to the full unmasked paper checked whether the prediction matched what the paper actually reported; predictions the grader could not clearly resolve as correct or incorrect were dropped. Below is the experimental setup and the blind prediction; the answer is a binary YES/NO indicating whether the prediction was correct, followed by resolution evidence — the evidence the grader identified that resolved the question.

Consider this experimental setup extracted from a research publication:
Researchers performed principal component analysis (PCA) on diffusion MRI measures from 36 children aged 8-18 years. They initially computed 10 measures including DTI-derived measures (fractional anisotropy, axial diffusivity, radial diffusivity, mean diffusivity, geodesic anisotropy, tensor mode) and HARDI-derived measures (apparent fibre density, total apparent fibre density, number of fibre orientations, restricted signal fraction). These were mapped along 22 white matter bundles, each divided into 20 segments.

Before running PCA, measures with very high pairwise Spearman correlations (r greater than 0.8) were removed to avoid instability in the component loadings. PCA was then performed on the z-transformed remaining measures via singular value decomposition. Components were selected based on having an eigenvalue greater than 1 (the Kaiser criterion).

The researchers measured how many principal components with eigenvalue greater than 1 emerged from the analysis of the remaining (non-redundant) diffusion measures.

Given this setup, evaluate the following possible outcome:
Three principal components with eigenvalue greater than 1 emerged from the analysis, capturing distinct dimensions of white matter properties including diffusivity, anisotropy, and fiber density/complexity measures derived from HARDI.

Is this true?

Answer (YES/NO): NO